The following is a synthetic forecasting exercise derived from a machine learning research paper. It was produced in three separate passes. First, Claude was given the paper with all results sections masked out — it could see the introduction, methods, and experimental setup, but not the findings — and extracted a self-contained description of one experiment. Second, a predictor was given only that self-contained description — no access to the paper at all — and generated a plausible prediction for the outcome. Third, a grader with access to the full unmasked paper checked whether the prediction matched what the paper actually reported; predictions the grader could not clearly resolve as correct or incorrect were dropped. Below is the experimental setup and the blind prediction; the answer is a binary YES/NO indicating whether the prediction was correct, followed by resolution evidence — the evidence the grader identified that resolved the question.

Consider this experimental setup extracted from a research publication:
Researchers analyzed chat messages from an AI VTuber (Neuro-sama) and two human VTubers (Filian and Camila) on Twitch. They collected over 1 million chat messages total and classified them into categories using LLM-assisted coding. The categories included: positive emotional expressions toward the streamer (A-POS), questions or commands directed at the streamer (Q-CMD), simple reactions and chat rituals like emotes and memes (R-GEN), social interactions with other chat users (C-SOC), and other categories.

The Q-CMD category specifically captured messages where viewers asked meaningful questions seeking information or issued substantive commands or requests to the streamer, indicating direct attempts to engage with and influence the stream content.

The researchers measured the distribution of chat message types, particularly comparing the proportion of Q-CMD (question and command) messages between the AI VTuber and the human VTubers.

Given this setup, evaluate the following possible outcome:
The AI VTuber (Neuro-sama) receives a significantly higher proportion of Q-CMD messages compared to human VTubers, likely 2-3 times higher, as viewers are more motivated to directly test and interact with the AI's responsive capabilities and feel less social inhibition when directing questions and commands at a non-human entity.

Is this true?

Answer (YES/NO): YES